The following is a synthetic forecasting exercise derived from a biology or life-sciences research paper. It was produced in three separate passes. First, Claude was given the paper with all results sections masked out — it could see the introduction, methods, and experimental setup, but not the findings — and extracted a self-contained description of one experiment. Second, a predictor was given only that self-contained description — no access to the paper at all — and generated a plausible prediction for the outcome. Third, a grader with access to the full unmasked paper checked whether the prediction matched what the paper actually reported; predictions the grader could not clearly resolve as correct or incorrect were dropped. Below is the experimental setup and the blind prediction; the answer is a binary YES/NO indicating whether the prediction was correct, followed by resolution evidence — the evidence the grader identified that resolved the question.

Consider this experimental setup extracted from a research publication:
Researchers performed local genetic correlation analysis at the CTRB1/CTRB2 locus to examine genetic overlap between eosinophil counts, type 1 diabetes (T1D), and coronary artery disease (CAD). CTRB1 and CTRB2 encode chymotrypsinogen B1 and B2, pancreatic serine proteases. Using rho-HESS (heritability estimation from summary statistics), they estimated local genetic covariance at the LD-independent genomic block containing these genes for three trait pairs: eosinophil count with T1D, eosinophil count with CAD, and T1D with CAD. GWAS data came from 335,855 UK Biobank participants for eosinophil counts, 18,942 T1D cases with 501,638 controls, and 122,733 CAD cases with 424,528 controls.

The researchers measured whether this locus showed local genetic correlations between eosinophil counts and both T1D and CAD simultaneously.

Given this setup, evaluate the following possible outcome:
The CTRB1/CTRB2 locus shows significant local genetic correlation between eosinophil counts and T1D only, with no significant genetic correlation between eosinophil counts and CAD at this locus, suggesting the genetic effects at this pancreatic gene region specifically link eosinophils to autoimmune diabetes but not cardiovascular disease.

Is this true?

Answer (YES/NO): NO